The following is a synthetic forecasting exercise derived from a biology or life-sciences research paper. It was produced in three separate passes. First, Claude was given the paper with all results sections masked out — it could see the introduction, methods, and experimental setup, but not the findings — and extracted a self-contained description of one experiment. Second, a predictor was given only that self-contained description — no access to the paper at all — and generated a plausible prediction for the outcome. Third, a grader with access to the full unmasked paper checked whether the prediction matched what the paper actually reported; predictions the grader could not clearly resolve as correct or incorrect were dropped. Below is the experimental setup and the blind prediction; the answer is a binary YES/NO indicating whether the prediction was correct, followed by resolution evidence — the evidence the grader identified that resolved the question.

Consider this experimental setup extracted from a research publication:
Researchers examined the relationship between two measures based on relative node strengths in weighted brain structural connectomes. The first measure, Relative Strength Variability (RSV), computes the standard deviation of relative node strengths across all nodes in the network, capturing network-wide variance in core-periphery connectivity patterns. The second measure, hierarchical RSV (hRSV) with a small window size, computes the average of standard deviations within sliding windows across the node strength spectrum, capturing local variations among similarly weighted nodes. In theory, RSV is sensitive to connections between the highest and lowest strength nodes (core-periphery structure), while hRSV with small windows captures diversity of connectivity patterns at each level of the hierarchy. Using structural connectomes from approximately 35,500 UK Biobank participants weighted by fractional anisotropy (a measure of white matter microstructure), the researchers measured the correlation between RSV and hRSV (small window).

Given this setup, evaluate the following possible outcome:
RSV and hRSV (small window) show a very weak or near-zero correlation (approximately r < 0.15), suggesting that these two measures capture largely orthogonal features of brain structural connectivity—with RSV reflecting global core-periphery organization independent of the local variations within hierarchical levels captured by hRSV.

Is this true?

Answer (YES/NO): NO